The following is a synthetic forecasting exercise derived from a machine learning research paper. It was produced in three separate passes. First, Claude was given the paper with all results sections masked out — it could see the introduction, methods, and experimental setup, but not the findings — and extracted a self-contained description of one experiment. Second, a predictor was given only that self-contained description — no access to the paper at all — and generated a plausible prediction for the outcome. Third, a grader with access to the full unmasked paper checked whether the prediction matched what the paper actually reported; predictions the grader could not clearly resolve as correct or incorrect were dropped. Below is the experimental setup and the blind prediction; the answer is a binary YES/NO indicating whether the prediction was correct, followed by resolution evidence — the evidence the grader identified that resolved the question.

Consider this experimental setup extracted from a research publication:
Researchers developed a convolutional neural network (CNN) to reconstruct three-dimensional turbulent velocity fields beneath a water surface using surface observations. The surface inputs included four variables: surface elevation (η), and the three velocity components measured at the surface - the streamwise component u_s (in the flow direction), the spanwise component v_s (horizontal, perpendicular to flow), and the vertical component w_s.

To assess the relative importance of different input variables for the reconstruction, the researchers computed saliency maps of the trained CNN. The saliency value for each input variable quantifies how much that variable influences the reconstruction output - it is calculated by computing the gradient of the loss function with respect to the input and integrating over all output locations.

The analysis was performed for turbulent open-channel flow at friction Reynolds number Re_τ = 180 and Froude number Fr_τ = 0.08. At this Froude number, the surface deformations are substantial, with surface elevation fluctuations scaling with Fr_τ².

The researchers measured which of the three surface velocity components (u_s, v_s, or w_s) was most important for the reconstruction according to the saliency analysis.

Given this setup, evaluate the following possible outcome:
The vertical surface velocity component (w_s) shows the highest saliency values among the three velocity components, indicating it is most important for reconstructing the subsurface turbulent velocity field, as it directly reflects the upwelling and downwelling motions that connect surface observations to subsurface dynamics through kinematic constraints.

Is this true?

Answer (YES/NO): YES